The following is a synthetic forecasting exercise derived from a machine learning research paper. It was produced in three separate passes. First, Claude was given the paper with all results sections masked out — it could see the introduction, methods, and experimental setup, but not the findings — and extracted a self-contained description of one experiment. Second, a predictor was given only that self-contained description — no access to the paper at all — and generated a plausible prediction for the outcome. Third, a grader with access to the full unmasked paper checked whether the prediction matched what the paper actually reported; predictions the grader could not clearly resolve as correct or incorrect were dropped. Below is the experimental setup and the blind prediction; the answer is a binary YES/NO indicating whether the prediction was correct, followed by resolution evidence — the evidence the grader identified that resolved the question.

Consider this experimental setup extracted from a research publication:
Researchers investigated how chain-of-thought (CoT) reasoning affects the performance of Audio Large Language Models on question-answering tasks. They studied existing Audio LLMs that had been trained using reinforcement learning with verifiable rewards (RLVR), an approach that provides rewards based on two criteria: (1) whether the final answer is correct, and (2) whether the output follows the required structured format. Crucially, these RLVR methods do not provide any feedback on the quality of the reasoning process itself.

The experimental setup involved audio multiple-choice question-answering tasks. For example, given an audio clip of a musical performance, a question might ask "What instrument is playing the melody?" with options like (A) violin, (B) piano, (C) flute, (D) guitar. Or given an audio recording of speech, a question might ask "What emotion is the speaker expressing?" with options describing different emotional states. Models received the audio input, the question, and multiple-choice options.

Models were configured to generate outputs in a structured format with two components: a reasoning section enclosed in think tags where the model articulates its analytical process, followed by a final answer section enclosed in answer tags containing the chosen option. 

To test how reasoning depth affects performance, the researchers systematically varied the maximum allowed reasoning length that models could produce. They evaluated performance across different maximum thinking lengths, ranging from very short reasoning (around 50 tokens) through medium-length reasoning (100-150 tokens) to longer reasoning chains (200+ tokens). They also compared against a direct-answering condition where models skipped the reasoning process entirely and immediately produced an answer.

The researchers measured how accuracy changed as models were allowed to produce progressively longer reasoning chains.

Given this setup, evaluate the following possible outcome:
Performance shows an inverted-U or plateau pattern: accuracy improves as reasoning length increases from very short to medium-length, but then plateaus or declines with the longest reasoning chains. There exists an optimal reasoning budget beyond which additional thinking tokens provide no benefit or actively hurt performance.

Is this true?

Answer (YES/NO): NO